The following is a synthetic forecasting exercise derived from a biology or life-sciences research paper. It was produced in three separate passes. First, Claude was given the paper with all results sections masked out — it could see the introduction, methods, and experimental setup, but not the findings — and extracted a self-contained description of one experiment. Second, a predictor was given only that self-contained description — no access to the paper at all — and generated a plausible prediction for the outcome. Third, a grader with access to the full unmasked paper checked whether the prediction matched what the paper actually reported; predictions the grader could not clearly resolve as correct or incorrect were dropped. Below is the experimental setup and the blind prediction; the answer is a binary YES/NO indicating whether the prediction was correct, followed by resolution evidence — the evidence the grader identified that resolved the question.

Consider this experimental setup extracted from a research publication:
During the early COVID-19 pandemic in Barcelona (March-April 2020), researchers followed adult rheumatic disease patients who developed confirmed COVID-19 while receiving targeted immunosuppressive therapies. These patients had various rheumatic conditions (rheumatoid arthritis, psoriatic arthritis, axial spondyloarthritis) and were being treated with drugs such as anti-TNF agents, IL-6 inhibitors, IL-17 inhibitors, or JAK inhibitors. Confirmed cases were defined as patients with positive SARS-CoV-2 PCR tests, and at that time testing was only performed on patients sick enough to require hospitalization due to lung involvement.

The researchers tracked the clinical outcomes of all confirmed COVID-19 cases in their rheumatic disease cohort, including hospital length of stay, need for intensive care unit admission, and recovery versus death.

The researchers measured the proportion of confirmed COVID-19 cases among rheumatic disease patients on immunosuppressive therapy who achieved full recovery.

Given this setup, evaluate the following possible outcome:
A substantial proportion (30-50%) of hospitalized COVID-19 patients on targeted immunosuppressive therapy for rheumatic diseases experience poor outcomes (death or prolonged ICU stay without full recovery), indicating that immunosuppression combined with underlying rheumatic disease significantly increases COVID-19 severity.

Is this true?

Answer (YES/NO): NO